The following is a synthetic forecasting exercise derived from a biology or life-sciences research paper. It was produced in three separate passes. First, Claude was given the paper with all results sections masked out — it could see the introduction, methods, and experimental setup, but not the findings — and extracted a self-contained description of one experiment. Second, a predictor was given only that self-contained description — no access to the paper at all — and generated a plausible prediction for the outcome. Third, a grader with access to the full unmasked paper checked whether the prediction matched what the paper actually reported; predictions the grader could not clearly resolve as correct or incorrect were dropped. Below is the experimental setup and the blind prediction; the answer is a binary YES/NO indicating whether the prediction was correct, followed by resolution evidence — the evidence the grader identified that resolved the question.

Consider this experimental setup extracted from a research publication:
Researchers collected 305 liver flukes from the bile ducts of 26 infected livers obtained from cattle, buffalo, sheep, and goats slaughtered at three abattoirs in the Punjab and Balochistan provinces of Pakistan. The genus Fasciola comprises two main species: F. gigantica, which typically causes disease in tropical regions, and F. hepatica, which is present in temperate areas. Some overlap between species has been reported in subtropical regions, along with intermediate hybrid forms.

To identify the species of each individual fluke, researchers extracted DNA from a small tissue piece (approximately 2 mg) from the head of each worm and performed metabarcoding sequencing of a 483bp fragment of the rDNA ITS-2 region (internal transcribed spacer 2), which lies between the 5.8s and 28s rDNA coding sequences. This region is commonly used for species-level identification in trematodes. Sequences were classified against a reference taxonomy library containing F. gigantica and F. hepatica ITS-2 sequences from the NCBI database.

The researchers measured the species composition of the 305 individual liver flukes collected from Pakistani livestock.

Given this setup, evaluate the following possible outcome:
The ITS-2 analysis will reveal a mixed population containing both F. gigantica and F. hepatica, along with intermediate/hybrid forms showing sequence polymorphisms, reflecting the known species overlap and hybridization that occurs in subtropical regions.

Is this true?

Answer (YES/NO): YES